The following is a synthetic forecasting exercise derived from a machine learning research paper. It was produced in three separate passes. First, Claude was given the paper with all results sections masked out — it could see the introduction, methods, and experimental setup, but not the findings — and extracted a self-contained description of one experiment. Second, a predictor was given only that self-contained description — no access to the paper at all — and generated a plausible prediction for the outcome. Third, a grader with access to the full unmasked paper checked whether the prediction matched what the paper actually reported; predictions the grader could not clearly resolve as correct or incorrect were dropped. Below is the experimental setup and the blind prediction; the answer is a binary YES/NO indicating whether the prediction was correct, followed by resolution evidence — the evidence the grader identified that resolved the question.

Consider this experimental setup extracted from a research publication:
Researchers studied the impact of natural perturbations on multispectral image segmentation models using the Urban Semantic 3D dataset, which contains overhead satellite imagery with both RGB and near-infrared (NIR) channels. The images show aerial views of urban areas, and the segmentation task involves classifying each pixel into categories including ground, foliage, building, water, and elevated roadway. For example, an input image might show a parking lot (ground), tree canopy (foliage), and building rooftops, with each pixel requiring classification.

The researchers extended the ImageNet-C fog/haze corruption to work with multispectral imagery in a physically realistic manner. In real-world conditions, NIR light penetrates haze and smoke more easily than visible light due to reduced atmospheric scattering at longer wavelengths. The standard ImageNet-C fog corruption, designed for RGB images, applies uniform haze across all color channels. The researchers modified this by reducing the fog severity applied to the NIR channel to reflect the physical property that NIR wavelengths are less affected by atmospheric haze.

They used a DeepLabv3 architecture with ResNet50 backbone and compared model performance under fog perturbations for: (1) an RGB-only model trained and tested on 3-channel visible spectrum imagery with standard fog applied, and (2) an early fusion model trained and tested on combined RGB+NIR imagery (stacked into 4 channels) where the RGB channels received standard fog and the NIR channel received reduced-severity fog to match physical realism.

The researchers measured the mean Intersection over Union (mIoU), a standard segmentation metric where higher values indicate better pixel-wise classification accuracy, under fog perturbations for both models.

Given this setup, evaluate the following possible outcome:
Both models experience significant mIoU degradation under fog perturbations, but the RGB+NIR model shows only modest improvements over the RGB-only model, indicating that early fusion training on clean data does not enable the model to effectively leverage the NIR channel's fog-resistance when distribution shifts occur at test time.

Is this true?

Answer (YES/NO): NO